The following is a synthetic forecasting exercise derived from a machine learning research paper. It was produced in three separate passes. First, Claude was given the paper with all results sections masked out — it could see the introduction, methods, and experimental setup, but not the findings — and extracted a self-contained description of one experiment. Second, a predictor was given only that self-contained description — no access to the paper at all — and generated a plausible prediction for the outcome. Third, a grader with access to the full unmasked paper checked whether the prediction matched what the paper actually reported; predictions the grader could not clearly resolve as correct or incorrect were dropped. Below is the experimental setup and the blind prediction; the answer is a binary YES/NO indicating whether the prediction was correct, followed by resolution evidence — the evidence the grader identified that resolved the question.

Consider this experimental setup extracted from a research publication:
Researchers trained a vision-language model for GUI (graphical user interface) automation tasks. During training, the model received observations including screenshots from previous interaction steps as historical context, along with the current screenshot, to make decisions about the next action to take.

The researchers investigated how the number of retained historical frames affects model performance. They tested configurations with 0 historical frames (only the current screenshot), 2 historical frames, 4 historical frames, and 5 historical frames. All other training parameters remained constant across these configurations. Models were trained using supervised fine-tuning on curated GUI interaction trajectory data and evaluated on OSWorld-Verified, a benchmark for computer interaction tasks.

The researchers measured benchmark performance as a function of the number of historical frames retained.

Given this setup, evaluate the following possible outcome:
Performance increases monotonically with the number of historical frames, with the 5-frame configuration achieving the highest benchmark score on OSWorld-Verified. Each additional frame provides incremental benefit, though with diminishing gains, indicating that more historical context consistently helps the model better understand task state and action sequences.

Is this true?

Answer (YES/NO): NO